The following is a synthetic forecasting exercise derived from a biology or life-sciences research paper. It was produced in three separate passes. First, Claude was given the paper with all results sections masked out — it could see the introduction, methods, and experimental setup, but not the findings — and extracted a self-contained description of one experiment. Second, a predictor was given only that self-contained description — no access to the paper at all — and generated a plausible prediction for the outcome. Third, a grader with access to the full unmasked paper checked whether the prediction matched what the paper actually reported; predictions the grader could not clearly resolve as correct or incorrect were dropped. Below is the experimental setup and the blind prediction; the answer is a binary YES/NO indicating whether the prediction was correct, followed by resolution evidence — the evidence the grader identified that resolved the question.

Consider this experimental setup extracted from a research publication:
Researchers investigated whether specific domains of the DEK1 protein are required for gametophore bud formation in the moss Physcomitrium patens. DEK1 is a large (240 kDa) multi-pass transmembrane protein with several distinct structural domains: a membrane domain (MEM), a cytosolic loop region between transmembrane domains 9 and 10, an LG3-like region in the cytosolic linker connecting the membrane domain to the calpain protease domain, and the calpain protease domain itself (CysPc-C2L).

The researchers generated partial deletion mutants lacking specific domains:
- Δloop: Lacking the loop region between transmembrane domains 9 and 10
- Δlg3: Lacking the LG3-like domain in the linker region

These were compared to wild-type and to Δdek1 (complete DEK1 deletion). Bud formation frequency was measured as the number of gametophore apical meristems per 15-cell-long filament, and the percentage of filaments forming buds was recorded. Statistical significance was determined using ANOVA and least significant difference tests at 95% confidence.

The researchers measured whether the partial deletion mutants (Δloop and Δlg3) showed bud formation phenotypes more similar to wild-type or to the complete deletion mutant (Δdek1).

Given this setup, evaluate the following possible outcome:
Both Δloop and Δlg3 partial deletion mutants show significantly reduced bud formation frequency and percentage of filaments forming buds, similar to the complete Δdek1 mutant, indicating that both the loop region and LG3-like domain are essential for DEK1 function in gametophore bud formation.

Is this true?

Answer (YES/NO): NO